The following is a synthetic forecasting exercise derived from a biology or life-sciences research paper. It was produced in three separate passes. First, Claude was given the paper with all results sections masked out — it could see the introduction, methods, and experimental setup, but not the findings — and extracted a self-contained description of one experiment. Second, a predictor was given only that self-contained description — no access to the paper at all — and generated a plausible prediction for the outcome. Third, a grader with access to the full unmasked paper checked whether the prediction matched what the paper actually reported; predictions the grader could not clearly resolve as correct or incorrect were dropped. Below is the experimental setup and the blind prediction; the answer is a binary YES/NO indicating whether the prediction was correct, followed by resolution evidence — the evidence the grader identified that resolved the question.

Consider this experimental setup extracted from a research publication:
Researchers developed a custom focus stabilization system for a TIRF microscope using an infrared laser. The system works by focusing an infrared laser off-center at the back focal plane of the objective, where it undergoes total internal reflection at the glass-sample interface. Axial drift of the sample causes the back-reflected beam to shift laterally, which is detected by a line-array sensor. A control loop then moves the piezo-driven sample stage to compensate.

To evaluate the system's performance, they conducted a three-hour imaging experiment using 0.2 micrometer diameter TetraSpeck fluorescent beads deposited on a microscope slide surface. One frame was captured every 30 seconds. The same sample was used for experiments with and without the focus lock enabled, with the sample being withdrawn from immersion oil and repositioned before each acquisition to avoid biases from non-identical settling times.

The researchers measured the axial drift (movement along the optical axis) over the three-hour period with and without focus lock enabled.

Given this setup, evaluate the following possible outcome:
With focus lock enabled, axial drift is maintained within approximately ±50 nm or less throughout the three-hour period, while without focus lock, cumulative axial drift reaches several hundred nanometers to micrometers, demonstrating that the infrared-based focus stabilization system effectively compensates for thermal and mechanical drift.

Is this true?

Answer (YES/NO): YES